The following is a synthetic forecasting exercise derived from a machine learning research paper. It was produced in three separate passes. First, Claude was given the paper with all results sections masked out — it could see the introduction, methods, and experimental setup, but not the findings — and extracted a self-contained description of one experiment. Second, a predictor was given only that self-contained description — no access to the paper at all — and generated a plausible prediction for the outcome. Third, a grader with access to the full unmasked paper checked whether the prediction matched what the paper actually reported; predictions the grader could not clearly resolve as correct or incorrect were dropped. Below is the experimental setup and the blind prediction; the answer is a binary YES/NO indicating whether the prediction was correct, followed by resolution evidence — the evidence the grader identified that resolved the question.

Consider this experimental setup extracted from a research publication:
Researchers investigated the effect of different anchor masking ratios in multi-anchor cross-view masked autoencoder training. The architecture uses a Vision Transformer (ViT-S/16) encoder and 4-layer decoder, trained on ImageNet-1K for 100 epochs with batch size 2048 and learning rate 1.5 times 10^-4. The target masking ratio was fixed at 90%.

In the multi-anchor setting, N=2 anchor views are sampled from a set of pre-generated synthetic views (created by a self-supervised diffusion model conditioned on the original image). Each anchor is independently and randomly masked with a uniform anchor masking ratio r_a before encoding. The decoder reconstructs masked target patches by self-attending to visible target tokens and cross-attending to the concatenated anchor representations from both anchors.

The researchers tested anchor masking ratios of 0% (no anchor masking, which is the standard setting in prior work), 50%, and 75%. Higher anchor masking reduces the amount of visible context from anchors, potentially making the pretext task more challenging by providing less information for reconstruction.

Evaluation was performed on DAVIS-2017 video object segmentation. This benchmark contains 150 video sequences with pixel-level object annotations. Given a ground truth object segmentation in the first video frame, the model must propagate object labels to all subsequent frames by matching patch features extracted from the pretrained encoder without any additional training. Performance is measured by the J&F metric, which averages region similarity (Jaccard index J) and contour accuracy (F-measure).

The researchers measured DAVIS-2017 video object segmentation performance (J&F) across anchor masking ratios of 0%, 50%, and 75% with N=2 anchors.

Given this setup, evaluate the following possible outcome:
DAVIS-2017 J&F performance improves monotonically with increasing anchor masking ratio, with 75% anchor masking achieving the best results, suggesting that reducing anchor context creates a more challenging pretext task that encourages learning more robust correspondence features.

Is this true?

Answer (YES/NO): NO